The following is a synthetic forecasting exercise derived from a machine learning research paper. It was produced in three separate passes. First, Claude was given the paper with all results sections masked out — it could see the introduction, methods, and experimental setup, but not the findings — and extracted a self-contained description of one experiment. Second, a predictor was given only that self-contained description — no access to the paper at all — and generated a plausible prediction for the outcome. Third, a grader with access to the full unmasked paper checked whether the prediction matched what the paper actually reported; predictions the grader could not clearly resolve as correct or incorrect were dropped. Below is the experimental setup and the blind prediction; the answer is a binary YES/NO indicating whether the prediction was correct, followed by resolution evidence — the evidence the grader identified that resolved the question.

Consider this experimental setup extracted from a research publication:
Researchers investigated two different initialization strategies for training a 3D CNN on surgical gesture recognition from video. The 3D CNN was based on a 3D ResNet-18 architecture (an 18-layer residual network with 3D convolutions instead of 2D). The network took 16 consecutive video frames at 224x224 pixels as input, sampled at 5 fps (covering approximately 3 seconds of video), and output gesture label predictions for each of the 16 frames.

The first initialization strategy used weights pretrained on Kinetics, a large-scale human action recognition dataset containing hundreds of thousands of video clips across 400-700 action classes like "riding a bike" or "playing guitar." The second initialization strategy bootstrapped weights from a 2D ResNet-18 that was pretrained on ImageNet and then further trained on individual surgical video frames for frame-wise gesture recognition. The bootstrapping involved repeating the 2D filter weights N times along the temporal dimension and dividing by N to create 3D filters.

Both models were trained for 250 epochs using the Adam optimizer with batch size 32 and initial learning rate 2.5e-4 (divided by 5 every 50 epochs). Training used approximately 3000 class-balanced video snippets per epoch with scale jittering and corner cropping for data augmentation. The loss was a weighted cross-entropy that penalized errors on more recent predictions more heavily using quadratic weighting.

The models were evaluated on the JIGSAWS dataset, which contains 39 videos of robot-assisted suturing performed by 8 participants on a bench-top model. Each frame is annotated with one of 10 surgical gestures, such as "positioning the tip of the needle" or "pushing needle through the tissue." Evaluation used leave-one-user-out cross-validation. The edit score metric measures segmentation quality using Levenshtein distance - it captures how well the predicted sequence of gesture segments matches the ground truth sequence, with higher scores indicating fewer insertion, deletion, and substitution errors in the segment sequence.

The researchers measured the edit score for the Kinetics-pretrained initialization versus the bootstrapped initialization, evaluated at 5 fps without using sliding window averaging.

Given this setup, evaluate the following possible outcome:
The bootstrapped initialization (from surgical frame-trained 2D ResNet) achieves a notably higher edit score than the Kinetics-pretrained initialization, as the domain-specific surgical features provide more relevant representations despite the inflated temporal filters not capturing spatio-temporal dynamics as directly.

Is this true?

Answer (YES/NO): YES